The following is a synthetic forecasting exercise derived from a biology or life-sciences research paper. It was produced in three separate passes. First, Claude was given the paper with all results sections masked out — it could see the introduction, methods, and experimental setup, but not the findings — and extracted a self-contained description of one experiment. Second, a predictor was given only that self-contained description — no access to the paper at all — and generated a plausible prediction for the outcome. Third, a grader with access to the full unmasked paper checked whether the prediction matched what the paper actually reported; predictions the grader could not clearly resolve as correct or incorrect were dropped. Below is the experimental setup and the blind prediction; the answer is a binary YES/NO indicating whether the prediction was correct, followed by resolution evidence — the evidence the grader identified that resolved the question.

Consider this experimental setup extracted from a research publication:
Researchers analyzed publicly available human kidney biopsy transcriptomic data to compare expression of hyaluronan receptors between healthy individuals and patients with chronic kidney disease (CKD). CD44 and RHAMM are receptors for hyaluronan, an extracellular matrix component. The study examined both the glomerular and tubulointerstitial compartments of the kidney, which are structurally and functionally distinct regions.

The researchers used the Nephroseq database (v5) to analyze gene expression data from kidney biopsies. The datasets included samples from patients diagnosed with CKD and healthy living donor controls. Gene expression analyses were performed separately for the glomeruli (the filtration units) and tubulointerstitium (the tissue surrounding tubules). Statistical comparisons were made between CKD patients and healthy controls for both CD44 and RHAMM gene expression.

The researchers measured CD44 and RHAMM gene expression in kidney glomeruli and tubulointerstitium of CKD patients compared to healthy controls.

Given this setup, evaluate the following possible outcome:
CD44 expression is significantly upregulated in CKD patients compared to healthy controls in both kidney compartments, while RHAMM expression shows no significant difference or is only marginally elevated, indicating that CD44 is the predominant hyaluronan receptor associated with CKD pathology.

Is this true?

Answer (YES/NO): NO